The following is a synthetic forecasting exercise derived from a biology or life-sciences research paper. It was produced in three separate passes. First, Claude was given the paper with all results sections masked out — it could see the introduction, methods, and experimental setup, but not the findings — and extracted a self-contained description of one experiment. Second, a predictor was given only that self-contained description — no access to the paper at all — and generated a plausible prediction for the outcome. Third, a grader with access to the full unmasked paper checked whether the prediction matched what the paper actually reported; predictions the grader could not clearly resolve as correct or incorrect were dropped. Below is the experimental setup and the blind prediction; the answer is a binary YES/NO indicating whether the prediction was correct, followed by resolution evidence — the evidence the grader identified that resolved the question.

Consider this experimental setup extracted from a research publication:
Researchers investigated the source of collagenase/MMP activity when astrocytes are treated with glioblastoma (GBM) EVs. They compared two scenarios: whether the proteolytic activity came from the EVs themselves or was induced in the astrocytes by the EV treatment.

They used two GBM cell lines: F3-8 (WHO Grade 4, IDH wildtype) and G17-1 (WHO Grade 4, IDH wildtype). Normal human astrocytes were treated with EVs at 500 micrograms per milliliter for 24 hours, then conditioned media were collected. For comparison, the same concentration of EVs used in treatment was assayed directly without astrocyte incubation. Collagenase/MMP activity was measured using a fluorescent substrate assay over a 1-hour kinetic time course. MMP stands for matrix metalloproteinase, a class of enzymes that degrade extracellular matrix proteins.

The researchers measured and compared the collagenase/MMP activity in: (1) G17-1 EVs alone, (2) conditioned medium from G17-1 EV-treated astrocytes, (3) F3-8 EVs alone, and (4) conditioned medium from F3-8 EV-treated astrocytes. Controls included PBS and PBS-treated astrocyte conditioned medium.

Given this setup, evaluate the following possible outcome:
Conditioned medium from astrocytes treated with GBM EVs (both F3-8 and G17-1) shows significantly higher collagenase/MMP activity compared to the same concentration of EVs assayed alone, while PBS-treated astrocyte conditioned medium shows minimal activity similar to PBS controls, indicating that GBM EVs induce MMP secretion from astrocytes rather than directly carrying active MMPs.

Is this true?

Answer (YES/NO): NO